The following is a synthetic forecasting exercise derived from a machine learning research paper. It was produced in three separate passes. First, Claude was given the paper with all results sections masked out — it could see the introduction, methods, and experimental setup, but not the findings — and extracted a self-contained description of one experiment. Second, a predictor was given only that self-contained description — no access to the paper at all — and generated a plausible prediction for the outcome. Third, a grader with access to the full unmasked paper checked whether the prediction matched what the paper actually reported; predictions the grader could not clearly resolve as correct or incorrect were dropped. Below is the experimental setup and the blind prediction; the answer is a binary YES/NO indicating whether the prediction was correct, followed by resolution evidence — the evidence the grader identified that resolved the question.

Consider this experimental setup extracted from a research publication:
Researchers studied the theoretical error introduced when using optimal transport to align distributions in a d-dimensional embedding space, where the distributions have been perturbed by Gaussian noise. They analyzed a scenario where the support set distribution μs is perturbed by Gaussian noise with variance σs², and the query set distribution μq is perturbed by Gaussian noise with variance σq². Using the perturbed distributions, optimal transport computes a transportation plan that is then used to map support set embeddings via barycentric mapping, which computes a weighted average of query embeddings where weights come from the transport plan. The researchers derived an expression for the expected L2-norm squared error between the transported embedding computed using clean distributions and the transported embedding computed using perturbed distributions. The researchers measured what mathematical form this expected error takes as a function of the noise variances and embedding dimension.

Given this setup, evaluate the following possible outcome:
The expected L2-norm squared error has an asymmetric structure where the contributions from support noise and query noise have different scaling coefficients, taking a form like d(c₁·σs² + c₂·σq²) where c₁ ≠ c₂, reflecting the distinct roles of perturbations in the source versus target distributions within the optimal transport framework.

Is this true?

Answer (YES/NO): NO